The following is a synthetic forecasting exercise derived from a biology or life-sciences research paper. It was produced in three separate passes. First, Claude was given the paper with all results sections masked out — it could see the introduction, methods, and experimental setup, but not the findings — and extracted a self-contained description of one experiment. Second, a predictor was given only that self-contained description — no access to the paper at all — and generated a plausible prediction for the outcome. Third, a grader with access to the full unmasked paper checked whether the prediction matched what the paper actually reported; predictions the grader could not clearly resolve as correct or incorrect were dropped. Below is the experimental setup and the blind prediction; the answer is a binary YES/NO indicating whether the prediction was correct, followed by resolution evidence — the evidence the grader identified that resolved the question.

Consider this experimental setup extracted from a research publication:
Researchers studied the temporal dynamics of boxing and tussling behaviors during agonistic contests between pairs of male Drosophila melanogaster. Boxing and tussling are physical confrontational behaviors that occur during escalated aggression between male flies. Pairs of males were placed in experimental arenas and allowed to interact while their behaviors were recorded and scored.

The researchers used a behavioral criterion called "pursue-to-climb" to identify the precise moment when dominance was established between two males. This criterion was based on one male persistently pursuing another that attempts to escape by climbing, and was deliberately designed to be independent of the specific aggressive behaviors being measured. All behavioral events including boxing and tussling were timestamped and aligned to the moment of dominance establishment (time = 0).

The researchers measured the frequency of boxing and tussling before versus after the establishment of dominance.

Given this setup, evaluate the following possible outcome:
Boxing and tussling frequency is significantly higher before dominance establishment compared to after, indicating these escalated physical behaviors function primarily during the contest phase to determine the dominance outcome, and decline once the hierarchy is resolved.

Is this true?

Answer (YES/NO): YES